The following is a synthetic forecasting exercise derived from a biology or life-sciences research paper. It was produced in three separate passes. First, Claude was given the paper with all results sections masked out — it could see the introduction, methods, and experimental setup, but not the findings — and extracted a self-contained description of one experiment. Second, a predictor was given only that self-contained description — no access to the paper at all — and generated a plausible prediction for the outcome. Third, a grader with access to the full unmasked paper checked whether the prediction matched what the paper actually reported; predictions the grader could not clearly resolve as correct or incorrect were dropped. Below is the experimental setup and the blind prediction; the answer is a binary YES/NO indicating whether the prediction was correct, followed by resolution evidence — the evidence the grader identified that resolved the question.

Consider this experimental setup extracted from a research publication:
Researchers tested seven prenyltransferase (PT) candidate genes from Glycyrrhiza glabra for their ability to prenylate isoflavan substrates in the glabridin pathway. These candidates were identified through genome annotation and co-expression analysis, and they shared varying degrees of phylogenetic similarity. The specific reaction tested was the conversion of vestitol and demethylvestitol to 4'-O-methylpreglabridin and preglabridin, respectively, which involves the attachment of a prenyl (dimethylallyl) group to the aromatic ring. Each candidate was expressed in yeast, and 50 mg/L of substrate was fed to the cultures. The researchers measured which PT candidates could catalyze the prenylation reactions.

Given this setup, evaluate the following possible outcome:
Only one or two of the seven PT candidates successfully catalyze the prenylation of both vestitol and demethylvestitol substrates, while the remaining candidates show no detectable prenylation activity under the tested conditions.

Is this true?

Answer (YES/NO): YES